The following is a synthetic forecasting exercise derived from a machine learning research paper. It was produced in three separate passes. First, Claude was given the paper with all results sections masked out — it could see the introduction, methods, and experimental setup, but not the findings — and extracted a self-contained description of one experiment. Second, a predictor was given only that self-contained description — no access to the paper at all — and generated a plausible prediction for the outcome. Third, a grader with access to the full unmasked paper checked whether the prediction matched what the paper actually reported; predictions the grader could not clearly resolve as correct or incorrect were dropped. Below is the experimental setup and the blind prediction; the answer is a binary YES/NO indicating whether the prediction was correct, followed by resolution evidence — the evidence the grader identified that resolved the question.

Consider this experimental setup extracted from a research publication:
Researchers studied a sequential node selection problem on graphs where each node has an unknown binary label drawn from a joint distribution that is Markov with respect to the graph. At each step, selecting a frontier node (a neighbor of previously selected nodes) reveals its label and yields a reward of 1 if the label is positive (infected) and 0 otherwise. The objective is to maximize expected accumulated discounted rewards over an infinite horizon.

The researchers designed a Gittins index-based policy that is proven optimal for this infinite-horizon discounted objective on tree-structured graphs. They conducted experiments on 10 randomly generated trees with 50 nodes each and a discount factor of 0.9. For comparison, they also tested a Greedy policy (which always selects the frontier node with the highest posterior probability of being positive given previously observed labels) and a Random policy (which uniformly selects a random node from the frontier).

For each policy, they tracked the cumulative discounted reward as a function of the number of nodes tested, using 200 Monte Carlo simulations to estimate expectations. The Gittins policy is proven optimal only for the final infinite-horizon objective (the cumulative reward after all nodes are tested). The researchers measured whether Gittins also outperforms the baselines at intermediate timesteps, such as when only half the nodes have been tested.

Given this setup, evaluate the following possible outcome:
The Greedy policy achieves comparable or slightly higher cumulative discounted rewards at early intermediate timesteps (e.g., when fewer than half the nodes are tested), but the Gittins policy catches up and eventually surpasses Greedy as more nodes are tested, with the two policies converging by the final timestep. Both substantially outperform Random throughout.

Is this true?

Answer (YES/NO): NO